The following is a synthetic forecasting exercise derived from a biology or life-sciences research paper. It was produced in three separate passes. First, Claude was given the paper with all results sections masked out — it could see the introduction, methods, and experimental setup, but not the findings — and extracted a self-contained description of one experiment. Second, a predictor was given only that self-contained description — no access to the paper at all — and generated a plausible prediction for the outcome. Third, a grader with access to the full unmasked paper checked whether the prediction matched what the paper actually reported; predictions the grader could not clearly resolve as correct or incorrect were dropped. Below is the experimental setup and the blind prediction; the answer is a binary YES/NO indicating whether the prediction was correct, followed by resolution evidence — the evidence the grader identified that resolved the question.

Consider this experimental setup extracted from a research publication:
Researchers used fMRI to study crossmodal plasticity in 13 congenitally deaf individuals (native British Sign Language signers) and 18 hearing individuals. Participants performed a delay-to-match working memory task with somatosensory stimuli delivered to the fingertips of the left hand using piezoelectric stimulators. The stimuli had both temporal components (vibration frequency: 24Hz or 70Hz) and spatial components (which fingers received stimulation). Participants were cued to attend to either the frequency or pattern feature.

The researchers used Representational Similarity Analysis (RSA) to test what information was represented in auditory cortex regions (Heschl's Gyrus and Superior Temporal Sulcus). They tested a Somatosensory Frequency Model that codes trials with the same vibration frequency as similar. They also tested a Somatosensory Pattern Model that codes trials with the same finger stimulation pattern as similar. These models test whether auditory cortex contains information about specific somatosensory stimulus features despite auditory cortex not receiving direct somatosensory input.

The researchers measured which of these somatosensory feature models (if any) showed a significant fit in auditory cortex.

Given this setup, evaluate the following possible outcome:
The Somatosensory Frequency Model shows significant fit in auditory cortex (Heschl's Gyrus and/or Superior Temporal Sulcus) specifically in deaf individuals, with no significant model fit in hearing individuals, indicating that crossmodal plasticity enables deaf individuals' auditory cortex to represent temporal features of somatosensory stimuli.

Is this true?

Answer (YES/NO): NO